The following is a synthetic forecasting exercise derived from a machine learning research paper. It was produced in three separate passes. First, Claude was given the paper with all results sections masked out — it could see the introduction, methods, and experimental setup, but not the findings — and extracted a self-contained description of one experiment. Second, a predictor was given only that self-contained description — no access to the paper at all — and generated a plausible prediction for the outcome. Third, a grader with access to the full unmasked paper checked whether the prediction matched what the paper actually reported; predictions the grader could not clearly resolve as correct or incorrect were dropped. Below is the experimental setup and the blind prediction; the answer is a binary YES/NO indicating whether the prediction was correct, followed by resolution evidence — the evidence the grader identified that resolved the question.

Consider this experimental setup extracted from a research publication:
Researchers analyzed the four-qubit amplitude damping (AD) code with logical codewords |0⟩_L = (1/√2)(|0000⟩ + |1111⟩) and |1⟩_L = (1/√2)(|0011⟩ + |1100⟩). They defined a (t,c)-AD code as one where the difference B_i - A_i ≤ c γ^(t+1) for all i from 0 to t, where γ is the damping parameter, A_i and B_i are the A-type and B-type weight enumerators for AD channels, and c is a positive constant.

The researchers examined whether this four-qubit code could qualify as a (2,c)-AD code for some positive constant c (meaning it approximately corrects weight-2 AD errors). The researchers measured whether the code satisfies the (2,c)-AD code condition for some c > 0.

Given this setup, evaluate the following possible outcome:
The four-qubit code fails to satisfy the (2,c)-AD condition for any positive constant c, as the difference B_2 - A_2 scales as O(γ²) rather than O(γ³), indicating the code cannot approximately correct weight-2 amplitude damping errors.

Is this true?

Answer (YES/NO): YES